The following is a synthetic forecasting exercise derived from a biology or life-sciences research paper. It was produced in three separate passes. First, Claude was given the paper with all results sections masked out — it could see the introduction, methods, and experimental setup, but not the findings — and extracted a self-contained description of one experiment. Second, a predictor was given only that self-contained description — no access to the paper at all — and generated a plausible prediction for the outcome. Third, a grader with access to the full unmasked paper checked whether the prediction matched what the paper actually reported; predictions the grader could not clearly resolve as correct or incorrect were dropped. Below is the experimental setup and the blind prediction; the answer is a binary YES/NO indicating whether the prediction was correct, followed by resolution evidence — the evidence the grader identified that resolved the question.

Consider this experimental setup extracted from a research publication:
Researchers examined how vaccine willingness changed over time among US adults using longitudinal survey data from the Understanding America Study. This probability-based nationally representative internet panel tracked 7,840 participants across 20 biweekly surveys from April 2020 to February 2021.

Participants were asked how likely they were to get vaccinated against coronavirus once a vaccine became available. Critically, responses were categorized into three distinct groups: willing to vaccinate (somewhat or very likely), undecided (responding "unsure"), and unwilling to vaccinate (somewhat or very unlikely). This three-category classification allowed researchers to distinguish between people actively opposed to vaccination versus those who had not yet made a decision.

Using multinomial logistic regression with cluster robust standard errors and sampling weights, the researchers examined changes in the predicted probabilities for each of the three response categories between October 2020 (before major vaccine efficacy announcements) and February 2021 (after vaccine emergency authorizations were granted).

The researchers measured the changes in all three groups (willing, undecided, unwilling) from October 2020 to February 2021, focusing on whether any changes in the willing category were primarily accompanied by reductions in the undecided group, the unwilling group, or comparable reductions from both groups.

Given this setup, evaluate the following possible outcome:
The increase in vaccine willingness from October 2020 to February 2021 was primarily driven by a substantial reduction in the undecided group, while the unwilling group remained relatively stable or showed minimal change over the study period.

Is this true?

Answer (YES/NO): NO